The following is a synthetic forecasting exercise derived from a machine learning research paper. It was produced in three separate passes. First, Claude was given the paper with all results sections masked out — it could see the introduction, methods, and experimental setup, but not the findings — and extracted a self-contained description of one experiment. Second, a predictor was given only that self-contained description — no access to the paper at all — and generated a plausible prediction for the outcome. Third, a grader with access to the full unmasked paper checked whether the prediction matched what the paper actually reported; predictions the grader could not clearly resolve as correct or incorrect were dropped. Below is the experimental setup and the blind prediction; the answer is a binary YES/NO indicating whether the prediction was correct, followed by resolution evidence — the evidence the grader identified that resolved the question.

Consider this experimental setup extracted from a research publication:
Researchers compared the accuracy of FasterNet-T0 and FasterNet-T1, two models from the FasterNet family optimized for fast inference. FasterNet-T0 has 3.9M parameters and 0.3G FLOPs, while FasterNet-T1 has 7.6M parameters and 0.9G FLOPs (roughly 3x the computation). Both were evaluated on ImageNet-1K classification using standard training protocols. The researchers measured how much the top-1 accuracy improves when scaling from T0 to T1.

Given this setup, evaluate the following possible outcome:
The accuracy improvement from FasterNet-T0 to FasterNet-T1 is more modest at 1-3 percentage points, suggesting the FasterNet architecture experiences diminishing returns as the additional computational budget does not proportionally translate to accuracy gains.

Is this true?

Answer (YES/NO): NO